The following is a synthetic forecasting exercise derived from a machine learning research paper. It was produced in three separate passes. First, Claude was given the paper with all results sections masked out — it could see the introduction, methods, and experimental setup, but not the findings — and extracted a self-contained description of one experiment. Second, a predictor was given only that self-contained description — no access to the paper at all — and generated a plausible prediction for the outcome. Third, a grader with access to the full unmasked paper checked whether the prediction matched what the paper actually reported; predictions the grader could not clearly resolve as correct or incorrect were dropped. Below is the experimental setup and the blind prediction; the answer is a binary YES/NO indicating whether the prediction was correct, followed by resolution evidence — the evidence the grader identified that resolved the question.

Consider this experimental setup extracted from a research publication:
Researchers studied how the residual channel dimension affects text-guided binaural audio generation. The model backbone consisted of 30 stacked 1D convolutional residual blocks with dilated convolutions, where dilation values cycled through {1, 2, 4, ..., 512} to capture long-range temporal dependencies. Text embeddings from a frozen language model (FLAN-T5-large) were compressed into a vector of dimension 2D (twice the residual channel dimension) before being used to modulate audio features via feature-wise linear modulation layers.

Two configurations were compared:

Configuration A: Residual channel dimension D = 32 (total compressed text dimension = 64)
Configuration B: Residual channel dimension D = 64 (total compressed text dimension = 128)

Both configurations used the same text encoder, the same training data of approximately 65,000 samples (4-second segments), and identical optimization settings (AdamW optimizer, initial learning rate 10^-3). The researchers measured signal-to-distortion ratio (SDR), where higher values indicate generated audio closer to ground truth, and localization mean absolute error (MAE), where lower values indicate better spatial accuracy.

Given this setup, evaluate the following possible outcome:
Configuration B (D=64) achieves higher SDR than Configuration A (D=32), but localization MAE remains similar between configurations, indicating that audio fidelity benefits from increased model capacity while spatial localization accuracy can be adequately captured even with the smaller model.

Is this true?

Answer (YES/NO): NO